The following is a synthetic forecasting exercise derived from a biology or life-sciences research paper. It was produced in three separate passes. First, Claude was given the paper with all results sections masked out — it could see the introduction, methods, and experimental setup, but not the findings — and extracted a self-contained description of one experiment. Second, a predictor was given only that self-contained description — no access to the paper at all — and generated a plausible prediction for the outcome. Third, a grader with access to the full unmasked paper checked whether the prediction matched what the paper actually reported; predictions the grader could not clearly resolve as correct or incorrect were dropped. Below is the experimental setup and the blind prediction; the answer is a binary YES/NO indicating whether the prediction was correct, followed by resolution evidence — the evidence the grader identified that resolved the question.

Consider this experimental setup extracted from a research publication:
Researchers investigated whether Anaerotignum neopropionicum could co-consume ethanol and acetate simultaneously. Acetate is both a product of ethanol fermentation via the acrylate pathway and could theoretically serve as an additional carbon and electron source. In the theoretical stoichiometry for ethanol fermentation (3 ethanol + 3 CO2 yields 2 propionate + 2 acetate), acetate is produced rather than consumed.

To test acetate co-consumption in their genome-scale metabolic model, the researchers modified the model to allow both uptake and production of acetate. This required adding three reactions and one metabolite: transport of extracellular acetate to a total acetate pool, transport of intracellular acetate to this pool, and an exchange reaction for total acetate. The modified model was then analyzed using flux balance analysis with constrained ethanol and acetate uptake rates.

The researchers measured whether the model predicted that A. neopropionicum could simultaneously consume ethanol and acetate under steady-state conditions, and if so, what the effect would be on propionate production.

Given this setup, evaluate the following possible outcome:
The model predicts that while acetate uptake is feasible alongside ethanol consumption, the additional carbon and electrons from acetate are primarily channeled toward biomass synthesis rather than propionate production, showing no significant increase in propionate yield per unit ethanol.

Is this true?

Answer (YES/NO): NO